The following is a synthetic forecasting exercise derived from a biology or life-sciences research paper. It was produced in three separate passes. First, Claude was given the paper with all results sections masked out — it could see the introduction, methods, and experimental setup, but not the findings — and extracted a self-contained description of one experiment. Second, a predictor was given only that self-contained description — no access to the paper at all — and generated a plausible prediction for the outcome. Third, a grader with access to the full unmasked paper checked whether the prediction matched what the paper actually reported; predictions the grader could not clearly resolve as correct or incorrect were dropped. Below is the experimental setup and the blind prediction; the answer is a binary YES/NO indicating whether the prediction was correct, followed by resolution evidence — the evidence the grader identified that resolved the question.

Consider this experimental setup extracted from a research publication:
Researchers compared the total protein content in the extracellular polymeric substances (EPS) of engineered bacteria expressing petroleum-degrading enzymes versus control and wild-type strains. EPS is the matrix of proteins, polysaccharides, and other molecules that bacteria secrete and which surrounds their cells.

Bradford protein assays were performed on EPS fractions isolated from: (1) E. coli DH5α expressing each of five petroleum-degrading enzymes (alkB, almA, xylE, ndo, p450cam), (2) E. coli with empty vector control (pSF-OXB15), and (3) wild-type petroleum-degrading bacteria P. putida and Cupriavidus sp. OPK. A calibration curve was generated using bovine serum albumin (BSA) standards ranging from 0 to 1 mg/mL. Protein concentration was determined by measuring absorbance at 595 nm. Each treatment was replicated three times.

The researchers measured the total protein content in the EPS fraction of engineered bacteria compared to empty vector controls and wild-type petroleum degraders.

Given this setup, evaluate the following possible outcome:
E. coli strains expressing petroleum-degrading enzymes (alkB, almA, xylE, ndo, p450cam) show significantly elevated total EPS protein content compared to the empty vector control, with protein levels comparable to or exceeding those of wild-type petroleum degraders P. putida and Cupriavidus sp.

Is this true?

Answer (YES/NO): NO